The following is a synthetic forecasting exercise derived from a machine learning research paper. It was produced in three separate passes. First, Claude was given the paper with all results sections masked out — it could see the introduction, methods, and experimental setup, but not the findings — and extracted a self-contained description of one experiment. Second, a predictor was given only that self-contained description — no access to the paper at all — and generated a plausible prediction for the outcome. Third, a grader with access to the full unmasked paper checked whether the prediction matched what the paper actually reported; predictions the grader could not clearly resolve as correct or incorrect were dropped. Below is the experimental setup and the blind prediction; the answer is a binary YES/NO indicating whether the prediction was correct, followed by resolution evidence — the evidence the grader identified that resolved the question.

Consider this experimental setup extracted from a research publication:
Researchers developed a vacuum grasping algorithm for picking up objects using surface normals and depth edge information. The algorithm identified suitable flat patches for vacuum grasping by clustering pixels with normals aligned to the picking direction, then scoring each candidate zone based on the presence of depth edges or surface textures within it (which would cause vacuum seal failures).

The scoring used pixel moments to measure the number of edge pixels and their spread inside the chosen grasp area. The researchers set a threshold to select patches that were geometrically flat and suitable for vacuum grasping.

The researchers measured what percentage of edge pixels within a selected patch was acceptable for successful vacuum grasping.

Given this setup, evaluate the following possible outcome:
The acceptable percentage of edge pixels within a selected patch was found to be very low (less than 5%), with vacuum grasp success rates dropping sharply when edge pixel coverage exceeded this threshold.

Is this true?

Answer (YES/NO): NO